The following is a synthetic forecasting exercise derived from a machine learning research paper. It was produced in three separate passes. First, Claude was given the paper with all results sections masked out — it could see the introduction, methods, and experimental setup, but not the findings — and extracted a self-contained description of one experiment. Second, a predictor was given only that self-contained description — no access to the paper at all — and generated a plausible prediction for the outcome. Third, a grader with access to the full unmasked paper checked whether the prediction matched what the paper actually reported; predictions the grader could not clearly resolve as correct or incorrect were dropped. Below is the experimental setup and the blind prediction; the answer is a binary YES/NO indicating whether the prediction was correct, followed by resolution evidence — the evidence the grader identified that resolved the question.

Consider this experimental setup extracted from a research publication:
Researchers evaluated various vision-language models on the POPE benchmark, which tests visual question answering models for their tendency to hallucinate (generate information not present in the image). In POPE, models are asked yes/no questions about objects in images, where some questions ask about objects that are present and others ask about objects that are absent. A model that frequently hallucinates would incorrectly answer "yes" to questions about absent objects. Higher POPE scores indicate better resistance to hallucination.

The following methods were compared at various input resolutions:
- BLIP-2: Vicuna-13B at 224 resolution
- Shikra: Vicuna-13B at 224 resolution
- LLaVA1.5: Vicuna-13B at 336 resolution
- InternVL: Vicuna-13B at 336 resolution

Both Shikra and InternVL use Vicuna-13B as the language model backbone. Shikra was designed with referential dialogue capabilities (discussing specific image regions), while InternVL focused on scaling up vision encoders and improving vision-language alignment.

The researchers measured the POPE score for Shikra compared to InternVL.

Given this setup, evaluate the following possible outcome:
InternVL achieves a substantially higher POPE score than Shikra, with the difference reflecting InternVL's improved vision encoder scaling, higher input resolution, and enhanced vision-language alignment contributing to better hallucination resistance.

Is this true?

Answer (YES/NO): NO